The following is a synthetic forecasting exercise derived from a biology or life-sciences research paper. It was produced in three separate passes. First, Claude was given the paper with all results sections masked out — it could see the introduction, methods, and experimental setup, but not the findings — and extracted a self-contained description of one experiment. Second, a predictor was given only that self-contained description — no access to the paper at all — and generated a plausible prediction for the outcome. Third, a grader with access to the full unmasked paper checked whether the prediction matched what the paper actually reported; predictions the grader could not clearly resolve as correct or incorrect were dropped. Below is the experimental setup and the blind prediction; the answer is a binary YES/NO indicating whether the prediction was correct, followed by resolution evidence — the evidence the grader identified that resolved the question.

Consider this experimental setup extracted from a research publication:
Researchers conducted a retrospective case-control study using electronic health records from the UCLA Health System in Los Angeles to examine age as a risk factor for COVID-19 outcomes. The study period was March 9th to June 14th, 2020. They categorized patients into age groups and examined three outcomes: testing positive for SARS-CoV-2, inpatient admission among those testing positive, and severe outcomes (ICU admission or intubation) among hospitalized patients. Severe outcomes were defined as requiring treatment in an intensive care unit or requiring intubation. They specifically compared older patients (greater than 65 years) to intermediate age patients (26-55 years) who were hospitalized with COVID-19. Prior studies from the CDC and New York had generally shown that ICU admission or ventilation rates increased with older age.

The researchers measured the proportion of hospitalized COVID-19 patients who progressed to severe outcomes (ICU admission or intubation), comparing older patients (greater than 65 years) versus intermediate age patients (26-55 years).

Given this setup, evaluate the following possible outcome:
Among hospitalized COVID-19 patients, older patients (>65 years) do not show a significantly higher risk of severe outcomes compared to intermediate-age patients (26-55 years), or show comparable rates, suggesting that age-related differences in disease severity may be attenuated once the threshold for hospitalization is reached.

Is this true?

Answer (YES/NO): NO